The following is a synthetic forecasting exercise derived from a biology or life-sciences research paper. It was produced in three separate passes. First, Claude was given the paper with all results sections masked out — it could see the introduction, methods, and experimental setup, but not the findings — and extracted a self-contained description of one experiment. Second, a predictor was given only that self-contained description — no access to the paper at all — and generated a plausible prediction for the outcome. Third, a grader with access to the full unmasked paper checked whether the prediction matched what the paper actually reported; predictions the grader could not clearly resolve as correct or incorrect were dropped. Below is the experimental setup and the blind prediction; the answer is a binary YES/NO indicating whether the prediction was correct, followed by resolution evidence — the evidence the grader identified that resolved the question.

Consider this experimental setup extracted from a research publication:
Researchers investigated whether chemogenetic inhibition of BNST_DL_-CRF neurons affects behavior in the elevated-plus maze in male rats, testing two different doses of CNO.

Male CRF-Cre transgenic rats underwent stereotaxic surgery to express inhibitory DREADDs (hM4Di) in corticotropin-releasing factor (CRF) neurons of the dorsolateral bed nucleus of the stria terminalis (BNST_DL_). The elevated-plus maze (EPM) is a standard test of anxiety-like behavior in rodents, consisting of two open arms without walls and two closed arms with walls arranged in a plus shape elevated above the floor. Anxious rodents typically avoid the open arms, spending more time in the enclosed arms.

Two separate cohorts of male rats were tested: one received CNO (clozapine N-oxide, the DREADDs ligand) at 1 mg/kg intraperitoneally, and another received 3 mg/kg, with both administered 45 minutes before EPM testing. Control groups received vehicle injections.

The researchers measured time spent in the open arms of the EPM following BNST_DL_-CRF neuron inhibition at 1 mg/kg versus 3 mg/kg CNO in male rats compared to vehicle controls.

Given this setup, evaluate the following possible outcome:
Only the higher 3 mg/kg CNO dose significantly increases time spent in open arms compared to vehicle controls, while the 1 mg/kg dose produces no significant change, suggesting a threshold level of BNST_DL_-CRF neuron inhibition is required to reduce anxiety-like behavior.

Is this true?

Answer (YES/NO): NO